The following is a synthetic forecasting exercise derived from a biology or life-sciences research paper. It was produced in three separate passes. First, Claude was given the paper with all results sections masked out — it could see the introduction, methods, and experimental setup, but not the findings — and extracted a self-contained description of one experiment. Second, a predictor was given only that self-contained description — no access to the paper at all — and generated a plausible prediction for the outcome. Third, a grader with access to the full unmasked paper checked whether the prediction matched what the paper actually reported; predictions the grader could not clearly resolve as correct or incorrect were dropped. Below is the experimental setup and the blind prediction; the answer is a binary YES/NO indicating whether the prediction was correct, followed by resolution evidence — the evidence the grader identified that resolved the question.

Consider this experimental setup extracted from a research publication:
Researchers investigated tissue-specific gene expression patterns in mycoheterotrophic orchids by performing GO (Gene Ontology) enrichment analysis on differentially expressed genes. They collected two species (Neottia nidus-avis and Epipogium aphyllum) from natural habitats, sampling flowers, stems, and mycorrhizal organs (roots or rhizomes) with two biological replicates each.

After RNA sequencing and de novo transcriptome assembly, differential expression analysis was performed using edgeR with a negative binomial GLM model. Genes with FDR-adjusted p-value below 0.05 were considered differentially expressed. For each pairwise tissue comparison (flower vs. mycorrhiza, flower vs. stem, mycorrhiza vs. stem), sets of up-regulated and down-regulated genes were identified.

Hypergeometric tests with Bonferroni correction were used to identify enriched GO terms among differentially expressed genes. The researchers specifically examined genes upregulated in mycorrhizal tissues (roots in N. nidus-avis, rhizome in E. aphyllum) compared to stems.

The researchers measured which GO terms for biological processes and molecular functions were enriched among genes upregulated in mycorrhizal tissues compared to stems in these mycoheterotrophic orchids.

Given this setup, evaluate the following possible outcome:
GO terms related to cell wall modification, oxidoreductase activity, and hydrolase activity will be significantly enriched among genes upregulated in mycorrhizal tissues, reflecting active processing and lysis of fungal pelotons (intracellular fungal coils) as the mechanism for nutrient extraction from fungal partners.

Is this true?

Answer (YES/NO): NO